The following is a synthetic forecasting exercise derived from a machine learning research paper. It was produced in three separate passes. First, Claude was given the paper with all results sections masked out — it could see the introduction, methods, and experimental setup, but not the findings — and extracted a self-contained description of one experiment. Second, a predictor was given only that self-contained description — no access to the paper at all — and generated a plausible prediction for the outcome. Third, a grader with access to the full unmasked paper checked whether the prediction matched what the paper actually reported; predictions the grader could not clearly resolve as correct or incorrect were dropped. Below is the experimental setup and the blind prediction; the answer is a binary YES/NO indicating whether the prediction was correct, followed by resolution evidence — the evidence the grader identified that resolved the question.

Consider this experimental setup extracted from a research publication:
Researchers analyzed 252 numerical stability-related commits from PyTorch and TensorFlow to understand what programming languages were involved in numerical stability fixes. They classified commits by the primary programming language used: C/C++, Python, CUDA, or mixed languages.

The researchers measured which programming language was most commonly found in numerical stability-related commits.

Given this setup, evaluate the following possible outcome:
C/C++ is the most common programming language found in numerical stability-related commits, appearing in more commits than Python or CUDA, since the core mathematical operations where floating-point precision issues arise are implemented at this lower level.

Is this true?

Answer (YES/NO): YES